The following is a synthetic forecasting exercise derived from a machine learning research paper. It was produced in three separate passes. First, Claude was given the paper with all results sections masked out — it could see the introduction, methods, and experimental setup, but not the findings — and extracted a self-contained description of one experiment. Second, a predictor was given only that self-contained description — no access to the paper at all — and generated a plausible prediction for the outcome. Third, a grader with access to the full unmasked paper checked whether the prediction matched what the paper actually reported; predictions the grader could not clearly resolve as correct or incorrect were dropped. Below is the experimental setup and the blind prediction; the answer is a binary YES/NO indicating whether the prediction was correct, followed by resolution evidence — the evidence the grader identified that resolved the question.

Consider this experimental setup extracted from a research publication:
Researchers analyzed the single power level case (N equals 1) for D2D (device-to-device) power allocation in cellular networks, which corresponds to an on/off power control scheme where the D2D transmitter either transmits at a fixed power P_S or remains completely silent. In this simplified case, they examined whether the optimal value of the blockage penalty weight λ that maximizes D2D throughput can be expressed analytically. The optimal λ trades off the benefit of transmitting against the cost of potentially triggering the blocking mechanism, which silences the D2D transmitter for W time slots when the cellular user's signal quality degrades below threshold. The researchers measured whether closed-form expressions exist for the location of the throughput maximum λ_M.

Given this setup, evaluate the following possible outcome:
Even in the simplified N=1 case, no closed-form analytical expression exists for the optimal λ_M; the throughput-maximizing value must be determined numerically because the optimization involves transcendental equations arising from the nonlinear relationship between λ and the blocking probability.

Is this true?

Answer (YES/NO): NO